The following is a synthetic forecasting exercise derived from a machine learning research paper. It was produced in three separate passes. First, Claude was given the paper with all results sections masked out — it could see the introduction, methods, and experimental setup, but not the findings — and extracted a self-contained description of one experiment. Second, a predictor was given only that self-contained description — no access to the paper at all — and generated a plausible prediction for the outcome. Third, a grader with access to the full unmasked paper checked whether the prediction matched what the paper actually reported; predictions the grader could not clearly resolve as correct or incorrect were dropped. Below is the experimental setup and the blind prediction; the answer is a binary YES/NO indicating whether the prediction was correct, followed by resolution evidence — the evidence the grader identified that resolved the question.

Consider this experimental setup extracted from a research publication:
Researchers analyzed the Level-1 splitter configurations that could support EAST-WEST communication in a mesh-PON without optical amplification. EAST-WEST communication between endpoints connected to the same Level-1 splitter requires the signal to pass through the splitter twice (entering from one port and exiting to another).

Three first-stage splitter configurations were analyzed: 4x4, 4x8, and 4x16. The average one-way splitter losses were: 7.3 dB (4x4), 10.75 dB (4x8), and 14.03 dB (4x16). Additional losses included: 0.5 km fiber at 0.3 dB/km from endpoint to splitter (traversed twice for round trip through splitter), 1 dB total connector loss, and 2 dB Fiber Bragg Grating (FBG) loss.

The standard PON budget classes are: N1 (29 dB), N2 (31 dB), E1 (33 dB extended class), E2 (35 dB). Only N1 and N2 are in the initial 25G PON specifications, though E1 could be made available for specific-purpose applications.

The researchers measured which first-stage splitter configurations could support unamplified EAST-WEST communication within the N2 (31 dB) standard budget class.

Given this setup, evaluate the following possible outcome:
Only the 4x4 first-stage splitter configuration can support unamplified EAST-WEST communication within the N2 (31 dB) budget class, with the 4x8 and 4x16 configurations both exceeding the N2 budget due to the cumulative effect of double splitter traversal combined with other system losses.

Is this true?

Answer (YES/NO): NO